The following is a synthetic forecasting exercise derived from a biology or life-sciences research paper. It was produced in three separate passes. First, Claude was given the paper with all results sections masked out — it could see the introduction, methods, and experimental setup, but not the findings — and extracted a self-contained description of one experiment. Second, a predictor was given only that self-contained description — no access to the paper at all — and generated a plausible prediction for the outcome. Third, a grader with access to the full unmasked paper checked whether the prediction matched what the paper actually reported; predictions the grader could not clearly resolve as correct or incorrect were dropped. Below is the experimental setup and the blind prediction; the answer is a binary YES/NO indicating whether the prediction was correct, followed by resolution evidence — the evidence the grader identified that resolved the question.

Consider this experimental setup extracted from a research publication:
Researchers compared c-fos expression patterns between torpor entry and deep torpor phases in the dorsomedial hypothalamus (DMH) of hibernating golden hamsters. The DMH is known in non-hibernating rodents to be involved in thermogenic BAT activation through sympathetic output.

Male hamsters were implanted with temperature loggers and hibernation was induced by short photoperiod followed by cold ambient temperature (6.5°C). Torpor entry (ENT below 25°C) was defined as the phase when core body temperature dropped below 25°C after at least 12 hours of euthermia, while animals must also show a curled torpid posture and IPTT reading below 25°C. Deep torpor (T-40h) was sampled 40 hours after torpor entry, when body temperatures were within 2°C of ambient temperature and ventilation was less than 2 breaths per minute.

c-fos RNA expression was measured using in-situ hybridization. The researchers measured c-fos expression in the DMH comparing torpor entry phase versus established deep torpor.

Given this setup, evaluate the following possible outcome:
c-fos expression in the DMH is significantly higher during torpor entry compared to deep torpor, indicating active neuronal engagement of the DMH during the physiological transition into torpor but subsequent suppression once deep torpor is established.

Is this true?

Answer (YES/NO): YES